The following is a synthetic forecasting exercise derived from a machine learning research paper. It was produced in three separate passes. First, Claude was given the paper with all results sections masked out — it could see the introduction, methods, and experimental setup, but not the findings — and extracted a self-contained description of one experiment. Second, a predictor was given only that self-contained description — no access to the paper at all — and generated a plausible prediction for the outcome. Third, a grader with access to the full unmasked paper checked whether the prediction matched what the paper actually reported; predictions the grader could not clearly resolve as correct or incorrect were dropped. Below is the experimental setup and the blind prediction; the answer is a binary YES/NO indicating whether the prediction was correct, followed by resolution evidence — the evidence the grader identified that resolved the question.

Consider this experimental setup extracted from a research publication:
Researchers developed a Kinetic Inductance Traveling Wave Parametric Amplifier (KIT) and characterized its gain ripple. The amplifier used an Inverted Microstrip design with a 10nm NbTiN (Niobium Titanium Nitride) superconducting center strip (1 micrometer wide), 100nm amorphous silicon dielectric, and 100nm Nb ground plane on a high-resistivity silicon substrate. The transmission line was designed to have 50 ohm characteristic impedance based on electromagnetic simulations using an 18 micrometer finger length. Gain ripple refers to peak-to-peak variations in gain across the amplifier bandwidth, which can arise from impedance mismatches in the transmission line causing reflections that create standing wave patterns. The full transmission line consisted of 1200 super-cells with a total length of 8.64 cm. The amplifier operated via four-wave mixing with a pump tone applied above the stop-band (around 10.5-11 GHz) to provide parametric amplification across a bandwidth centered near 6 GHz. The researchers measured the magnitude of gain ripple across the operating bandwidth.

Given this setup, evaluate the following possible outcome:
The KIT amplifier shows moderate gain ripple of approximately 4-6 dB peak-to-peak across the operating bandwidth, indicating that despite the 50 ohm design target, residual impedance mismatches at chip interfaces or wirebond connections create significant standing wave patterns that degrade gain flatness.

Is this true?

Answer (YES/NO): NO